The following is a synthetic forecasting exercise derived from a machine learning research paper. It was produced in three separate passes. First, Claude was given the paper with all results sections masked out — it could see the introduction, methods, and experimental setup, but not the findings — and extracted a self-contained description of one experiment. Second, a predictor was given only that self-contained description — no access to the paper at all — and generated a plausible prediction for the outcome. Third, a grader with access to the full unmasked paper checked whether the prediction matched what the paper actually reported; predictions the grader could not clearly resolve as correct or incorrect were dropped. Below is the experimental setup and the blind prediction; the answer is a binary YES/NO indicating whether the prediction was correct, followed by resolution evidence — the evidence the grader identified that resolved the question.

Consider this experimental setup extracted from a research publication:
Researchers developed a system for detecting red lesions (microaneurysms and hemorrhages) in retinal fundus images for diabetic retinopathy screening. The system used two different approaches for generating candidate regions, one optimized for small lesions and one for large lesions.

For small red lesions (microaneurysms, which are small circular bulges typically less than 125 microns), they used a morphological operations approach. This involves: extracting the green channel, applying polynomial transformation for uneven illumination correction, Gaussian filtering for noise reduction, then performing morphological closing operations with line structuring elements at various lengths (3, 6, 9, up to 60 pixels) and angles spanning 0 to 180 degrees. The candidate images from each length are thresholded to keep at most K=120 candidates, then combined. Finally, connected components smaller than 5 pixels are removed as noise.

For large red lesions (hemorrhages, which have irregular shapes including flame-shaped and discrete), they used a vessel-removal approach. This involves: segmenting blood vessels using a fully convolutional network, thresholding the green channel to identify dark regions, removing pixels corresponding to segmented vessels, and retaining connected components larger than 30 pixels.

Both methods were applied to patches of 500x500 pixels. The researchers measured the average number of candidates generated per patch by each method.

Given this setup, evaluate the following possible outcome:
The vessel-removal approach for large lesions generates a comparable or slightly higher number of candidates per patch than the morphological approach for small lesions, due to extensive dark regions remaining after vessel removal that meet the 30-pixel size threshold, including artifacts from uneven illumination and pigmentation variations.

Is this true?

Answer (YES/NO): NO